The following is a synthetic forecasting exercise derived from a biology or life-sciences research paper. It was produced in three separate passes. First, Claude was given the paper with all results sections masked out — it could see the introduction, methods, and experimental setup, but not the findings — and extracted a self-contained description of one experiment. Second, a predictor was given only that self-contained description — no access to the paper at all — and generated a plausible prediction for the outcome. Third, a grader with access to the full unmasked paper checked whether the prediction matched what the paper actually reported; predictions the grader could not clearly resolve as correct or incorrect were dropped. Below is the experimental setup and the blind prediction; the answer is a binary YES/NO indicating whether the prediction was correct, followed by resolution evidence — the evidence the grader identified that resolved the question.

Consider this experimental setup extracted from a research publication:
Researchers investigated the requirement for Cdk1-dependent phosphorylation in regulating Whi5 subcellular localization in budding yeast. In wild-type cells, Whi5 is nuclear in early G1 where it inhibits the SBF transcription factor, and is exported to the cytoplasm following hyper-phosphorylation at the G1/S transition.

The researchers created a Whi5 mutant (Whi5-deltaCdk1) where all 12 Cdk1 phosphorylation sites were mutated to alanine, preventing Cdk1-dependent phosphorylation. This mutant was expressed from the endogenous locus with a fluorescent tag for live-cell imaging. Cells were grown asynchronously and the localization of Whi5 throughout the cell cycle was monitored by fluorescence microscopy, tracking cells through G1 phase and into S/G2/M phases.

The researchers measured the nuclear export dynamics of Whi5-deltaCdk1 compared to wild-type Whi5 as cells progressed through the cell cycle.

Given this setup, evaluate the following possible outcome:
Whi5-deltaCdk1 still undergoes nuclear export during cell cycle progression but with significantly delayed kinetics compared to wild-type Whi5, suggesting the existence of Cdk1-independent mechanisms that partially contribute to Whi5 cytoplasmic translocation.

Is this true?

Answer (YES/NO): NO